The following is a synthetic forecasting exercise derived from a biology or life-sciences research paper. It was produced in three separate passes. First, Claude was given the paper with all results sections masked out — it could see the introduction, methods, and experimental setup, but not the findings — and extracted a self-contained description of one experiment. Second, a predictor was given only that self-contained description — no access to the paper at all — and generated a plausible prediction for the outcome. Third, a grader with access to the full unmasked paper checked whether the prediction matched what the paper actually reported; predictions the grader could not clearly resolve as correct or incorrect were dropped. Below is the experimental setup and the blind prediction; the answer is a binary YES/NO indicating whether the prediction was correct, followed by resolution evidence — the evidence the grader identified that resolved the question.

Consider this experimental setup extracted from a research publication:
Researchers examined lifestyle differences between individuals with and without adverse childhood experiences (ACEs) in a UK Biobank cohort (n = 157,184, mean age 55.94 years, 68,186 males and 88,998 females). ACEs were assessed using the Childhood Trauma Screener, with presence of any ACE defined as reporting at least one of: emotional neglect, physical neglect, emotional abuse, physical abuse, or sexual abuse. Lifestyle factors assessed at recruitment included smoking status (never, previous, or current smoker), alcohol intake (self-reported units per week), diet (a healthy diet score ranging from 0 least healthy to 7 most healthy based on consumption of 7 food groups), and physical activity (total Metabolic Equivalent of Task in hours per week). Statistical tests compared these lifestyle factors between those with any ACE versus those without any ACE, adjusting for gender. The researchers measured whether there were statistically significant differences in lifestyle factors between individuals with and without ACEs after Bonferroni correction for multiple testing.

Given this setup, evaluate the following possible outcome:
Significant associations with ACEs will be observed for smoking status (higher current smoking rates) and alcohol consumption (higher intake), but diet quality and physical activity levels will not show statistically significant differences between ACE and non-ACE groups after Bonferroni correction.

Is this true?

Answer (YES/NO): NO